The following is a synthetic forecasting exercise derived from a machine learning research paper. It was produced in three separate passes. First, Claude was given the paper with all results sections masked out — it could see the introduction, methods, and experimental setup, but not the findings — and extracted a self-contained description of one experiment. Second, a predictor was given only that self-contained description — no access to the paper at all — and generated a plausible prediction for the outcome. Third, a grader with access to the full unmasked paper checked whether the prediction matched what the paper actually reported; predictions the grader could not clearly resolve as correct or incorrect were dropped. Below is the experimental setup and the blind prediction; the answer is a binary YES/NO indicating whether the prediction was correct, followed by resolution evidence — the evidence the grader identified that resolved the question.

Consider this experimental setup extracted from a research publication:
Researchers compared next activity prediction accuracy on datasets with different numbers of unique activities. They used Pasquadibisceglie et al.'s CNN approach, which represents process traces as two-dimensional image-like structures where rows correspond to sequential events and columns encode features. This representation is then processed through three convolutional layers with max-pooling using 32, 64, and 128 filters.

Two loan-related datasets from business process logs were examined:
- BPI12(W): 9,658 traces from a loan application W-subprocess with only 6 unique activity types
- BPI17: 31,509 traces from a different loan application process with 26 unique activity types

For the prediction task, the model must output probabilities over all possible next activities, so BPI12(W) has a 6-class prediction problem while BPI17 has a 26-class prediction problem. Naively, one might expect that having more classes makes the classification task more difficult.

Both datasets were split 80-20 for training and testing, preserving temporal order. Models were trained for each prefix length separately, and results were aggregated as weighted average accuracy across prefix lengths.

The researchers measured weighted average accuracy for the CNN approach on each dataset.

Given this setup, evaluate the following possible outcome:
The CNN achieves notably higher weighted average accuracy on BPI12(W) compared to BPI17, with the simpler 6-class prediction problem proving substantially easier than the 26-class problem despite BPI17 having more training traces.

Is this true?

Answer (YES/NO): NO